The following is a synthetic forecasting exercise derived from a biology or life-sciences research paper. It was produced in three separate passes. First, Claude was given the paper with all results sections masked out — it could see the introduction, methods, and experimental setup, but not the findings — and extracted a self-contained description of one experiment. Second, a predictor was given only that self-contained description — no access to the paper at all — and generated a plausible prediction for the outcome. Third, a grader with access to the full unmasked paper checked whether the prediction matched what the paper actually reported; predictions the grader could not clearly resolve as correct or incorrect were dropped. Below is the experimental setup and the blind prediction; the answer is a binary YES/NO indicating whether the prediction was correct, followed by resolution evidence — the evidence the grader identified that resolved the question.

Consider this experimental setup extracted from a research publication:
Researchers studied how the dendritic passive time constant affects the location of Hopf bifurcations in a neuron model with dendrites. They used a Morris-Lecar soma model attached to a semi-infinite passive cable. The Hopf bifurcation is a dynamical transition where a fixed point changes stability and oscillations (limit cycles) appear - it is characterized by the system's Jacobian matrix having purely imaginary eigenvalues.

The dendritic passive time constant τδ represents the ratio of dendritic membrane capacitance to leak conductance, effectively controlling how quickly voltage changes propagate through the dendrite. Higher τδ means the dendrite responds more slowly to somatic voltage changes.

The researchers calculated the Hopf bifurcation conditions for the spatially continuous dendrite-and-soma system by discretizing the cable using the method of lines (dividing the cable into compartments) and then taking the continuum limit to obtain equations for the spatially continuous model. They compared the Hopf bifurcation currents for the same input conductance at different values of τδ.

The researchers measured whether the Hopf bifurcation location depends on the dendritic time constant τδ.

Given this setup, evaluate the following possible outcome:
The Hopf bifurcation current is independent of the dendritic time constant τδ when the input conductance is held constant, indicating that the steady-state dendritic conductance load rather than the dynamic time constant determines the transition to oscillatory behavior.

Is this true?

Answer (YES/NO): NO